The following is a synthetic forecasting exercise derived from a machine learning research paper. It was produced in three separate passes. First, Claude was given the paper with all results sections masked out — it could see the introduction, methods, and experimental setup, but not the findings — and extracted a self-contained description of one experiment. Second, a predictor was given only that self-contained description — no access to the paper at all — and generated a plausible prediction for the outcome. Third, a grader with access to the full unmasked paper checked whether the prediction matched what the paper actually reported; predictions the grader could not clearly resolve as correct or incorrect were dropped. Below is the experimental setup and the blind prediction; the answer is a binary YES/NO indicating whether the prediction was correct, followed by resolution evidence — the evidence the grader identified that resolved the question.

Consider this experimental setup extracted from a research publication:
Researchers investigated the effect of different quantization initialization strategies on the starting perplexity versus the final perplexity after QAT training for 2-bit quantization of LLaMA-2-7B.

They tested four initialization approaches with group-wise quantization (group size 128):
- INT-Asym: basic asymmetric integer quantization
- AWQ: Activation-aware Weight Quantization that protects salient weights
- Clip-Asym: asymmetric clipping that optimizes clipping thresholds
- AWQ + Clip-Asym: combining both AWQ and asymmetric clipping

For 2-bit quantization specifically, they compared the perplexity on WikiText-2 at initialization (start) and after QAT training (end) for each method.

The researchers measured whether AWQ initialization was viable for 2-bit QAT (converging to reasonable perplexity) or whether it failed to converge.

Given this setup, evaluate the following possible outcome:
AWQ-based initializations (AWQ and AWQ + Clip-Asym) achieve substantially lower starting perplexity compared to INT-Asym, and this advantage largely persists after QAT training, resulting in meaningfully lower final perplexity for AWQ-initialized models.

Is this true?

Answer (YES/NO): NO